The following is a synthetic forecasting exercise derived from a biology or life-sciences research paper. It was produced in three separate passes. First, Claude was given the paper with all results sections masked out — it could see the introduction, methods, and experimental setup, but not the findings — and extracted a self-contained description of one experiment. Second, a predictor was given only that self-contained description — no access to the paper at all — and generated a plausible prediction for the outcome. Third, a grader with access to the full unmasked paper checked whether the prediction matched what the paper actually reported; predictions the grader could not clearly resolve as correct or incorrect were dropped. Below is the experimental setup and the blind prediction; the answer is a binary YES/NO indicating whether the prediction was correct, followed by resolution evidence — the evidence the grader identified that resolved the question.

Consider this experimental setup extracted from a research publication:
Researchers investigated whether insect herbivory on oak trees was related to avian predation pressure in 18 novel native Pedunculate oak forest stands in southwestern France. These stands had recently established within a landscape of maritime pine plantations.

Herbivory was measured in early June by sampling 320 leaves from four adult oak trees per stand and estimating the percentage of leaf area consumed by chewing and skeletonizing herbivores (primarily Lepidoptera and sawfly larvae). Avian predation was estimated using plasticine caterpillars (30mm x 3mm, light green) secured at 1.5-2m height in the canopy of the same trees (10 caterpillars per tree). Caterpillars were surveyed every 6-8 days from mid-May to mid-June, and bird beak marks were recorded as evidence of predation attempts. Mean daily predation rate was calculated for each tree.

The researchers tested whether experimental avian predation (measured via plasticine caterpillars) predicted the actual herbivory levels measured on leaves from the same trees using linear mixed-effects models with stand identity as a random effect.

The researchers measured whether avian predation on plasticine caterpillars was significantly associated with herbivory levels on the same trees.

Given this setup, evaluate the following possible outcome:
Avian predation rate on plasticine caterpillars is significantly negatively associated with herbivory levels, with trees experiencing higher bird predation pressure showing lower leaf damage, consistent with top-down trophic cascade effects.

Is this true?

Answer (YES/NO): NO